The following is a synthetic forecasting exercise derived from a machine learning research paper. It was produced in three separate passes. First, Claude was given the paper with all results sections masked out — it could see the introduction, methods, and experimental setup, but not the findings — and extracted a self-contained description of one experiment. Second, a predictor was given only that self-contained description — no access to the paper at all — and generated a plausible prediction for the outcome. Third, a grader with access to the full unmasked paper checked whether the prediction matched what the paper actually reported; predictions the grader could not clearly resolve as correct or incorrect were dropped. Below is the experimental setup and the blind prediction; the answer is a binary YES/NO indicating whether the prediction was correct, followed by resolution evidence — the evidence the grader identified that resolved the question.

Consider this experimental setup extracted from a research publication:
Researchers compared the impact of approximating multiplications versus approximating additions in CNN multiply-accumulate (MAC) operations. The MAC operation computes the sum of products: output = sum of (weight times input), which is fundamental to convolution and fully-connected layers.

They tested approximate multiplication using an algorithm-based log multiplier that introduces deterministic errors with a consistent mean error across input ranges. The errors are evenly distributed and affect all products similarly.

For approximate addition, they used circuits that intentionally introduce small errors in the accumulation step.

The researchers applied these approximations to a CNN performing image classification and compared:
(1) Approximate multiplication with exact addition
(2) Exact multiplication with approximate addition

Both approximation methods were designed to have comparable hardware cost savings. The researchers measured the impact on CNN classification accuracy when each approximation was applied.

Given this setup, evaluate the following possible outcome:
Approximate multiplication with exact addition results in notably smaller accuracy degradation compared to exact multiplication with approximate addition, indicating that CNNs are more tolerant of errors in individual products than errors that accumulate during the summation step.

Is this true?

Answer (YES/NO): YES